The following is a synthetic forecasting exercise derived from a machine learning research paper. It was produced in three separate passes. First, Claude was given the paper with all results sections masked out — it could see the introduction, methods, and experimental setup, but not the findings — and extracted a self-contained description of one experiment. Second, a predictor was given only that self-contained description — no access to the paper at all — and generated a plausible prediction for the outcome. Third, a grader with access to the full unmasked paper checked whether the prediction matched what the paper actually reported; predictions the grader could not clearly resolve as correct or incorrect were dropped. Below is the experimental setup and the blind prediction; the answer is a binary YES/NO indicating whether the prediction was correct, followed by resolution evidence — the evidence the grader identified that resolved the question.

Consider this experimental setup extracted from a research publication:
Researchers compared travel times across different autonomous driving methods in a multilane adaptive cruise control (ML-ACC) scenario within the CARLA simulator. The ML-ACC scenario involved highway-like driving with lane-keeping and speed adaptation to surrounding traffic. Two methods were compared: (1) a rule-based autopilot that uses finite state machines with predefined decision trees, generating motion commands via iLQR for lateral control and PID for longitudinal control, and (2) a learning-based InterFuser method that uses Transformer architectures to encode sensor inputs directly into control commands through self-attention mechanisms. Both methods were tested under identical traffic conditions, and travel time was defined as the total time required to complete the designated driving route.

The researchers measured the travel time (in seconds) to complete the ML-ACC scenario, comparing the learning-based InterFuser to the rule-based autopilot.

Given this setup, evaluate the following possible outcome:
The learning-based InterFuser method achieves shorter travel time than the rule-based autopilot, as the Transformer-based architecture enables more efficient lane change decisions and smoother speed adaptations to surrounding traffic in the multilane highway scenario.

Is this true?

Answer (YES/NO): NO